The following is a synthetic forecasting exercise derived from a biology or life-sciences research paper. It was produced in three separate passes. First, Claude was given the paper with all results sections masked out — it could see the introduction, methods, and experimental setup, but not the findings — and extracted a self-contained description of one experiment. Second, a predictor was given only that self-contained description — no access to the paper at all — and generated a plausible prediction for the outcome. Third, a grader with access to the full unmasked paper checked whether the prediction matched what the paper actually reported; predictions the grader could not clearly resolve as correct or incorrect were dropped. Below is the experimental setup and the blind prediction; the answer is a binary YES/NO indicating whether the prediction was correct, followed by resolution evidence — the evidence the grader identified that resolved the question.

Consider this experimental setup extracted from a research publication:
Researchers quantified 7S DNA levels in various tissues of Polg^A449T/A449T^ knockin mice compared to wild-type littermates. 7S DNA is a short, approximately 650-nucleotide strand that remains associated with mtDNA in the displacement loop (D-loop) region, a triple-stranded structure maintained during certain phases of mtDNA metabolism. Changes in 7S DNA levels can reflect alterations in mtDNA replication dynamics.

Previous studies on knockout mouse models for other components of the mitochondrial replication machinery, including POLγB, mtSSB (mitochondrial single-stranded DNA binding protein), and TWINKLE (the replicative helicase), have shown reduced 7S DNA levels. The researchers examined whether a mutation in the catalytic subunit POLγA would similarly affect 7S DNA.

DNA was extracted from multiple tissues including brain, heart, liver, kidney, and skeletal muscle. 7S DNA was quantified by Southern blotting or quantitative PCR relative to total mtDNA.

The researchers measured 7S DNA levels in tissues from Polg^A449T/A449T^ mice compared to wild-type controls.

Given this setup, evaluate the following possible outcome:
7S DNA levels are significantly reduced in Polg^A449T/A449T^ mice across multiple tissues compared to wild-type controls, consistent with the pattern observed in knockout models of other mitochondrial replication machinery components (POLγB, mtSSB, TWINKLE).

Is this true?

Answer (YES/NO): YES